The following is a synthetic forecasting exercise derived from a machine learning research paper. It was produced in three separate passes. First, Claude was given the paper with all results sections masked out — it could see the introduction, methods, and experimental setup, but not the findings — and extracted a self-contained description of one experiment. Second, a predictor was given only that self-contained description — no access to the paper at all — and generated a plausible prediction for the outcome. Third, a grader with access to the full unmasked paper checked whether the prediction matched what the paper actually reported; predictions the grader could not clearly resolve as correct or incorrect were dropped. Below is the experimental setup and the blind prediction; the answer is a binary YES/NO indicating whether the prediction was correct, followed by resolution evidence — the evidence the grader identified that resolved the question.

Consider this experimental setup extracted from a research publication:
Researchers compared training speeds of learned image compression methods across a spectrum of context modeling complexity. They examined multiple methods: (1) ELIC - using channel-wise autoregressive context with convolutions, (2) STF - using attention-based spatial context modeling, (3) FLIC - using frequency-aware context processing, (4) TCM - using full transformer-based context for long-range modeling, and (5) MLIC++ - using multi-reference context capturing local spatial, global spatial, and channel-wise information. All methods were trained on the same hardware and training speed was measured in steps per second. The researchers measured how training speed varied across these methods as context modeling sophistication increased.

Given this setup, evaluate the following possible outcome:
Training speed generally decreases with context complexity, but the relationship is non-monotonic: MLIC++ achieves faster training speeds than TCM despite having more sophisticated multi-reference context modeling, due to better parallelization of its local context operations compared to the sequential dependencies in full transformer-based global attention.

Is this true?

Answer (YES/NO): NO